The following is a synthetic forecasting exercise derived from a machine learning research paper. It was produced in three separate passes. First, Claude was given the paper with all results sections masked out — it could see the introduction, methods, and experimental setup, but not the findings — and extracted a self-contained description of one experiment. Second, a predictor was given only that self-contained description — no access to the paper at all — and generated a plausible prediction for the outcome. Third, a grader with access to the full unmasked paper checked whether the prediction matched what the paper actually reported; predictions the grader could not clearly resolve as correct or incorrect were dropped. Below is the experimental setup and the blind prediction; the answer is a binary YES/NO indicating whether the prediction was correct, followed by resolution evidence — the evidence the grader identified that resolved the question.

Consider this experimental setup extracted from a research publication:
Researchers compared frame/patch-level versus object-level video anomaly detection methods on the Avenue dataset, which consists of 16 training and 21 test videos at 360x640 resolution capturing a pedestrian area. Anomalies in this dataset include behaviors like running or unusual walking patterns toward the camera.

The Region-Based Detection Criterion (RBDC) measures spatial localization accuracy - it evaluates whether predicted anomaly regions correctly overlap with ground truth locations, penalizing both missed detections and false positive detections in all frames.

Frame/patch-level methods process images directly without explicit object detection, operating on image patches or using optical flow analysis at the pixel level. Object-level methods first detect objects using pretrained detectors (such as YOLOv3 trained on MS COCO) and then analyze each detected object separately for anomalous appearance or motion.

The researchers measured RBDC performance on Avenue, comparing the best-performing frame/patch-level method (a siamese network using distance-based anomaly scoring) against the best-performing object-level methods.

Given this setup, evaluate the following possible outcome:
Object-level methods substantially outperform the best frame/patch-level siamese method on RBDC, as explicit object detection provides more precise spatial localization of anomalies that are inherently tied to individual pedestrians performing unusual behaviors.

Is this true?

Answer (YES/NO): YES